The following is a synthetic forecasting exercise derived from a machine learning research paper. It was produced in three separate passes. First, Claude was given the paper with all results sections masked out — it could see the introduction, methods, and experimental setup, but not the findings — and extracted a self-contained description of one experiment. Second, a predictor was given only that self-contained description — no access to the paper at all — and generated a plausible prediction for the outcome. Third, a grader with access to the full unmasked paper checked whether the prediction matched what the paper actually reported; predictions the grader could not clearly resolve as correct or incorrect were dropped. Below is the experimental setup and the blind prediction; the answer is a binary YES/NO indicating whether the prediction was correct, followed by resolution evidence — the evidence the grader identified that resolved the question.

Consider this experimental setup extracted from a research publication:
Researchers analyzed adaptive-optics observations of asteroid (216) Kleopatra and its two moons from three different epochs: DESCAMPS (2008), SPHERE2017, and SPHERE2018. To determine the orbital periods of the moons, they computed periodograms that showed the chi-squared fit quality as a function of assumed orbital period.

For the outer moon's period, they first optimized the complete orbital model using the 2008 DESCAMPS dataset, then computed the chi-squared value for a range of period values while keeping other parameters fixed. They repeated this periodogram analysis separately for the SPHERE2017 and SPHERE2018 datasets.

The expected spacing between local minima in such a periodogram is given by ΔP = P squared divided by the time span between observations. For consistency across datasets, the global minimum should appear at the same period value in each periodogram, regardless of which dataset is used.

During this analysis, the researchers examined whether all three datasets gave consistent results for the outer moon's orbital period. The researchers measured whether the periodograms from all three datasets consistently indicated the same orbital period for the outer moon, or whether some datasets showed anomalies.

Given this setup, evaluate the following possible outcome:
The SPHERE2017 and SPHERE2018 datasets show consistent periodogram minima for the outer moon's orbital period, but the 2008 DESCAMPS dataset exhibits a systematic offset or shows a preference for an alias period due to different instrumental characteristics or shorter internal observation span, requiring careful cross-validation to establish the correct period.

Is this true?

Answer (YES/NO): NO